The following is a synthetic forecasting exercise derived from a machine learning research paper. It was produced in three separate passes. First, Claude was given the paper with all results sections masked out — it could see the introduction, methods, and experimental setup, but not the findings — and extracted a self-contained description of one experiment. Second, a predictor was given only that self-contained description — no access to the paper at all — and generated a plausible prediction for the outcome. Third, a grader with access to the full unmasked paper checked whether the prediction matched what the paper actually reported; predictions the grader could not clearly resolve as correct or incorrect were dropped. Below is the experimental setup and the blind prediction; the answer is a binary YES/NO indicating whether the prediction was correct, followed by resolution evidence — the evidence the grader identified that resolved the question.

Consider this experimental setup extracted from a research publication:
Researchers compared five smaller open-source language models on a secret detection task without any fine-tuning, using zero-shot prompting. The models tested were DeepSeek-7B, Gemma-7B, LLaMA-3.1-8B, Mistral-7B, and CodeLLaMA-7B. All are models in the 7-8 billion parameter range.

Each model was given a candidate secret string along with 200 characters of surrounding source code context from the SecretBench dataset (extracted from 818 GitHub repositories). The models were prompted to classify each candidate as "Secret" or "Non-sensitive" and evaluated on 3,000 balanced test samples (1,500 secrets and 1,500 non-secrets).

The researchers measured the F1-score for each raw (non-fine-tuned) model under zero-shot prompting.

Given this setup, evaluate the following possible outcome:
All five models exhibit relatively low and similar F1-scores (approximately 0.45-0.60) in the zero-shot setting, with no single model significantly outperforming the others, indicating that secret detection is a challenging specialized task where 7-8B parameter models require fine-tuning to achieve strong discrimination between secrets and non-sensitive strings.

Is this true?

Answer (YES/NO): NO